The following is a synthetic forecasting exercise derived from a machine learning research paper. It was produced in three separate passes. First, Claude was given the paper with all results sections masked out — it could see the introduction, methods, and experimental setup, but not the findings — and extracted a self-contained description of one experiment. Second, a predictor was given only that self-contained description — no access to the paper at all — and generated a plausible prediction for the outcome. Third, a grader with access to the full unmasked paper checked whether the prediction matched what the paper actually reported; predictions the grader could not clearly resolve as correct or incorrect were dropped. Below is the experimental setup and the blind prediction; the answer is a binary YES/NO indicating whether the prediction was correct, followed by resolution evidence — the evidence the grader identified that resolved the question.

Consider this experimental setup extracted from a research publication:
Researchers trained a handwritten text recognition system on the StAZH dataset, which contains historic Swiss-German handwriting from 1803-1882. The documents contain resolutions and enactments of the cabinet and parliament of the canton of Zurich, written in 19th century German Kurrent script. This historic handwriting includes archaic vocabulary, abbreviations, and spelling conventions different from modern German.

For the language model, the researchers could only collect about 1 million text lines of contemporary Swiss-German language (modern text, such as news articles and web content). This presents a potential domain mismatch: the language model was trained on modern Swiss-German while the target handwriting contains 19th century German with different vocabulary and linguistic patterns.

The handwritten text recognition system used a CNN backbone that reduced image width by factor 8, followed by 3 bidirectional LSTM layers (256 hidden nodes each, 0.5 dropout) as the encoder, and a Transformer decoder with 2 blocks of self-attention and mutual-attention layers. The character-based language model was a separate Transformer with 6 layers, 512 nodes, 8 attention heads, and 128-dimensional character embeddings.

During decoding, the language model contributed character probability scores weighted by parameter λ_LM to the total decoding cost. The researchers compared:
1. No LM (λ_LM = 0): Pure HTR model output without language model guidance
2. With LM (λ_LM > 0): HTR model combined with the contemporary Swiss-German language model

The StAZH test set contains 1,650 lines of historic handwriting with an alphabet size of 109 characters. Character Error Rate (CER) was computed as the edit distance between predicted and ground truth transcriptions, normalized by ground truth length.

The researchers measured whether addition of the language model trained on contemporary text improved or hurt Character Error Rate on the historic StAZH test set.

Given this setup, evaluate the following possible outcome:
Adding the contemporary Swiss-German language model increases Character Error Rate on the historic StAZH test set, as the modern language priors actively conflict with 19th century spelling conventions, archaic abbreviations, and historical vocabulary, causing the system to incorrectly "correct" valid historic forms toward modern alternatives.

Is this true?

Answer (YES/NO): YES